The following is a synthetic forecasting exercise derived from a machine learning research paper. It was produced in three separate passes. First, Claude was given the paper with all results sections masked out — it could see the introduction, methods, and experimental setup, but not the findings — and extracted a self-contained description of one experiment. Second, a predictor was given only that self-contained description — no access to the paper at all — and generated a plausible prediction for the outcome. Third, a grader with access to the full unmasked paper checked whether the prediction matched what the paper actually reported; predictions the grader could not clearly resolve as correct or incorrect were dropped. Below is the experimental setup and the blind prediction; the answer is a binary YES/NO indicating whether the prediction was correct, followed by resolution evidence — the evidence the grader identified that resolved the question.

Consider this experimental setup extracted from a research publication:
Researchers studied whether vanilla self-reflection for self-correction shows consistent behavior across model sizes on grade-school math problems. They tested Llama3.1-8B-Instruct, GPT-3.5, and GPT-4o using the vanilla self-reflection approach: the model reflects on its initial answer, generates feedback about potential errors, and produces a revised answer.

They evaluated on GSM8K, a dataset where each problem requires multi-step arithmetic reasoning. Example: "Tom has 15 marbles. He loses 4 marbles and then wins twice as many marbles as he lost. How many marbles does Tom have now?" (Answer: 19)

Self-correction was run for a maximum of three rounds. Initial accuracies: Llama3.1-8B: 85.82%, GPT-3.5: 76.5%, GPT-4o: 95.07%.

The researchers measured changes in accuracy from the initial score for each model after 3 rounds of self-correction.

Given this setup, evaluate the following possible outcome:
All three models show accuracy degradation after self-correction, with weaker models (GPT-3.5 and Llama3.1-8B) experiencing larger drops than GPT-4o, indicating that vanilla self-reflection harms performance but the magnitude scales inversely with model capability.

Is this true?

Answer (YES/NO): YES